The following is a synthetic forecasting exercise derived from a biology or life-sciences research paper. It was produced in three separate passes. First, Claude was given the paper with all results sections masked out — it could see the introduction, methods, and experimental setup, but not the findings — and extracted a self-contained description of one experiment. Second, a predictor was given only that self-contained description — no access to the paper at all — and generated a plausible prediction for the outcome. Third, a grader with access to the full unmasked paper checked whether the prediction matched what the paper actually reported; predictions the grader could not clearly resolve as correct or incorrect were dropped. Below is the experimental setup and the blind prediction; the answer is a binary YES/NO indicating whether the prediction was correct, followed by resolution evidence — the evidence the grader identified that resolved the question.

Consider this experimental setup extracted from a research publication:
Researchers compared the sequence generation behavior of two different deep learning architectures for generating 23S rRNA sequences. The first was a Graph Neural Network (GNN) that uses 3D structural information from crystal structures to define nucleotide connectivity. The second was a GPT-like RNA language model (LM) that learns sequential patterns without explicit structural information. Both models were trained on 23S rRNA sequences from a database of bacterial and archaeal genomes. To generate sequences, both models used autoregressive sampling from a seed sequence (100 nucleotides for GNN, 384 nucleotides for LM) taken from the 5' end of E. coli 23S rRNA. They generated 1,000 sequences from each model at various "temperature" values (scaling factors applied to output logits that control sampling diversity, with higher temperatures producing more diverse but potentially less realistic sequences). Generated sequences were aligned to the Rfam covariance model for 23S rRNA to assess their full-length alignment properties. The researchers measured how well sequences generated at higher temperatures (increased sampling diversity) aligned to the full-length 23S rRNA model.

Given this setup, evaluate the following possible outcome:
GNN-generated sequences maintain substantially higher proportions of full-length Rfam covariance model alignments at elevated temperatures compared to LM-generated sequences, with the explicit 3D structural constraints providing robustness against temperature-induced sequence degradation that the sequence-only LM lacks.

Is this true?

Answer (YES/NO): NO